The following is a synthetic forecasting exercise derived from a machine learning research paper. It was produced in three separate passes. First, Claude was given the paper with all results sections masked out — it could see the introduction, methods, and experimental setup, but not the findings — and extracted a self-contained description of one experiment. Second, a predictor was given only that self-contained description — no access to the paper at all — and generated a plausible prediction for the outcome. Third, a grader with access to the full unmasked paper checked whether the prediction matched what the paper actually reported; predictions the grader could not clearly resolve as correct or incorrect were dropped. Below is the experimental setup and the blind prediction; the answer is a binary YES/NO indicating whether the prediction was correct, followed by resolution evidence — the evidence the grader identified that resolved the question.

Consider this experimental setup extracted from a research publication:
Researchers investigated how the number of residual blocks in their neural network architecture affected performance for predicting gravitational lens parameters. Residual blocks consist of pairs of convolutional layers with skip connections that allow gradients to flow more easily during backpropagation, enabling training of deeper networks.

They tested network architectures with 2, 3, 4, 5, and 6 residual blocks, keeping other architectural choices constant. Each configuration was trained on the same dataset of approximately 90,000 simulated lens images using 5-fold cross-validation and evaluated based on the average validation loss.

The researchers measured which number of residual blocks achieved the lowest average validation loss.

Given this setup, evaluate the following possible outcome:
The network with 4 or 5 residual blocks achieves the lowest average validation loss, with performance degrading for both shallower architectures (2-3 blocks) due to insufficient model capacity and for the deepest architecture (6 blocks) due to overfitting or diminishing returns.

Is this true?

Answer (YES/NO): NO